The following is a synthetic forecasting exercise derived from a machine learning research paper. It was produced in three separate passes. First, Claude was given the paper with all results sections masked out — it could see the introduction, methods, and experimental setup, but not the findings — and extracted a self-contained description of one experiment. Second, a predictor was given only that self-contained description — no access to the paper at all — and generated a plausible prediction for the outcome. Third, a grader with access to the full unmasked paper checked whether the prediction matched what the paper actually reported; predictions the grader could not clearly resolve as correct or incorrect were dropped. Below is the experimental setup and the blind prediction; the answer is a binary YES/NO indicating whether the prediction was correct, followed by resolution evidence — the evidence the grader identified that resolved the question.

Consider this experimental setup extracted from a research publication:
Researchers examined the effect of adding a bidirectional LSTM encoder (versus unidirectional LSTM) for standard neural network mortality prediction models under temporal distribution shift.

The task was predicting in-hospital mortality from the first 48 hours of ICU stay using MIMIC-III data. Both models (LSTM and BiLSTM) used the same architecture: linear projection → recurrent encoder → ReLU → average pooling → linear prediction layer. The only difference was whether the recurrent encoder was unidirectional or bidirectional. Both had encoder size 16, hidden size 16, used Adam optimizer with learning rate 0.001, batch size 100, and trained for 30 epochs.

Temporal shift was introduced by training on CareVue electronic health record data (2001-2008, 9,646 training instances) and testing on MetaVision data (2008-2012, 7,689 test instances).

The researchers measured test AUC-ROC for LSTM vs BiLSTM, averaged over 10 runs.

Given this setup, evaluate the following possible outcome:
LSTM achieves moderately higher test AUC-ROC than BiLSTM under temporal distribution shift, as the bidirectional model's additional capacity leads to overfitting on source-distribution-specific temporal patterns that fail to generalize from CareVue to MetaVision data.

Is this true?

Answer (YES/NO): NO